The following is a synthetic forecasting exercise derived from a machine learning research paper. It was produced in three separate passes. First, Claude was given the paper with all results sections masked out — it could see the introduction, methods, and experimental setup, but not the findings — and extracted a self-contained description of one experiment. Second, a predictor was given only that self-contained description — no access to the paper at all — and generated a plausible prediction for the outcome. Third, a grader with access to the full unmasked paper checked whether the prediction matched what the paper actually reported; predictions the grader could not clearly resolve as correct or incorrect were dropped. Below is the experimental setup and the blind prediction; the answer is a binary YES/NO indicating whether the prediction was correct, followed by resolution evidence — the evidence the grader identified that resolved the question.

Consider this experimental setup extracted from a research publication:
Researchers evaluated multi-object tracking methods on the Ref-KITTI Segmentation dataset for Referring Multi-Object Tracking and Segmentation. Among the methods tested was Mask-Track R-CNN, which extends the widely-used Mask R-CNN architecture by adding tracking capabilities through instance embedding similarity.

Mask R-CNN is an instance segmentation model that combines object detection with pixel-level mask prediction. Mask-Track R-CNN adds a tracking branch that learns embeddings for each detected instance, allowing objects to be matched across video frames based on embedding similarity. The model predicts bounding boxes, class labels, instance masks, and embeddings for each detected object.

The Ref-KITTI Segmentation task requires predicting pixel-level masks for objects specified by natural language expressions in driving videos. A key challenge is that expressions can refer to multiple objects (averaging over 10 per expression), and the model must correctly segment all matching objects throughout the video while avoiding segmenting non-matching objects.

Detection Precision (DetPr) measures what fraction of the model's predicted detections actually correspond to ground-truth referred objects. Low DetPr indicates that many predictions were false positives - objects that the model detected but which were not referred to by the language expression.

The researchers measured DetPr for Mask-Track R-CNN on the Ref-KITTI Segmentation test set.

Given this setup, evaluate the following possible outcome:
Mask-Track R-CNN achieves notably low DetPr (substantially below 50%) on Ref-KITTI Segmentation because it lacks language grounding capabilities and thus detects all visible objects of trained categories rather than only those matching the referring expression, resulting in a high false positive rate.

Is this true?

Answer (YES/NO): YES